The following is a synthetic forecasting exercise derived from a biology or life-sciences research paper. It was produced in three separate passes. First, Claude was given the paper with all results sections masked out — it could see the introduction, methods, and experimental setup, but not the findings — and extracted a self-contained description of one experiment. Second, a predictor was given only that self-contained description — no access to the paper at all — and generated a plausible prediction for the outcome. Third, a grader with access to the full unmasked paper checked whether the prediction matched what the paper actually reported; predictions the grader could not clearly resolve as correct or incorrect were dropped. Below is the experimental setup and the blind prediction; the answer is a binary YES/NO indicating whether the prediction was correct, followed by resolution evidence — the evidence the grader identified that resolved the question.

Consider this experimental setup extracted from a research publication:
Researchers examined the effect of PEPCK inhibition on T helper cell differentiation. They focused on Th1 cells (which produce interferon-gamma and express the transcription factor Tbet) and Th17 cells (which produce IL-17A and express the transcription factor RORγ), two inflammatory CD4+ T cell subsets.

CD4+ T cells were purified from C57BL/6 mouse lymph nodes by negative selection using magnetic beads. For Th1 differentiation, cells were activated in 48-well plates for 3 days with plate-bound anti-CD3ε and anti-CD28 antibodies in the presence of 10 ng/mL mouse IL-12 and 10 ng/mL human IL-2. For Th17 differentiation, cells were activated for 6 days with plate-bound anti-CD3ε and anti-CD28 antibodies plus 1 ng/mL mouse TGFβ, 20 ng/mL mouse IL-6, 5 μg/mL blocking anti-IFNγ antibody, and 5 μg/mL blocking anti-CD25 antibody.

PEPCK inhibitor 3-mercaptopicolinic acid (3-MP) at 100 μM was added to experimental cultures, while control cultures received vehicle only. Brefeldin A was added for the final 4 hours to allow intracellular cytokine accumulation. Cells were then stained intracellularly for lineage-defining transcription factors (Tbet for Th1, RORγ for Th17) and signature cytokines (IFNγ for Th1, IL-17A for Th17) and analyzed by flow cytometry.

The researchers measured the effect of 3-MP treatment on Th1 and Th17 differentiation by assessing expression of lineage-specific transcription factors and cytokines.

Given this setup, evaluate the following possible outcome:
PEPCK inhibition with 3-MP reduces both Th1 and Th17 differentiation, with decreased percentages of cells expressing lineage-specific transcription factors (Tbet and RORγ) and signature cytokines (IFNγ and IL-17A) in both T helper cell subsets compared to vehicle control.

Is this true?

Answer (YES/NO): NO